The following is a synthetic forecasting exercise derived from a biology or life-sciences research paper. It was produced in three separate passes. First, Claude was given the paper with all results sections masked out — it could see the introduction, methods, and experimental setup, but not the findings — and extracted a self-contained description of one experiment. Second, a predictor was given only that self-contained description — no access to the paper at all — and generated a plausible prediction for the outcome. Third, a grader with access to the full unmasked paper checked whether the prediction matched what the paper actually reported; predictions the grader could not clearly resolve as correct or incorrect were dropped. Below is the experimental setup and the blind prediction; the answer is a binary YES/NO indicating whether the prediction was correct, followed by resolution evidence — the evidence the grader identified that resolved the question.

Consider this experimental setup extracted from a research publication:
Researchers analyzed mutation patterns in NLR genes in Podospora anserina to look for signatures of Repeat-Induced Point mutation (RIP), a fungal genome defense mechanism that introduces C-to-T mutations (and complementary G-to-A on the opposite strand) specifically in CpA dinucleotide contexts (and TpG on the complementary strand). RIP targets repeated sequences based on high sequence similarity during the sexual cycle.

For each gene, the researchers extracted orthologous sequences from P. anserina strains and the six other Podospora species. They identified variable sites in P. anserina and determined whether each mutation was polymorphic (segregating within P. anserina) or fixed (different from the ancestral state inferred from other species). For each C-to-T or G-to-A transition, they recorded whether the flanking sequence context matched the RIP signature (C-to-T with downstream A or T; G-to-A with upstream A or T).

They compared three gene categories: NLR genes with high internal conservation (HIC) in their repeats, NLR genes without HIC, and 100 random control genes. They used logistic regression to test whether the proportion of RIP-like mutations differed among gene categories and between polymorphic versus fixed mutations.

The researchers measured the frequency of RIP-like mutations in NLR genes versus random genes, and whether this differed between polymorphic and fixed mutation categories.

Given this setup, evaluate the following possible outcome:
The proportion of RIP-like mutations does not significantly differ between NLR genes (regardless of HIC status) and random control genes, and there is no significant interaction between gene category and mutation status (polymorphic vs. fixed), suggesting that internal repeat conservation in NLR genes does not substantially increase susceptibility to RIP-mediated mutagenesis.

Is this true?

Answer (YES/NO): NO